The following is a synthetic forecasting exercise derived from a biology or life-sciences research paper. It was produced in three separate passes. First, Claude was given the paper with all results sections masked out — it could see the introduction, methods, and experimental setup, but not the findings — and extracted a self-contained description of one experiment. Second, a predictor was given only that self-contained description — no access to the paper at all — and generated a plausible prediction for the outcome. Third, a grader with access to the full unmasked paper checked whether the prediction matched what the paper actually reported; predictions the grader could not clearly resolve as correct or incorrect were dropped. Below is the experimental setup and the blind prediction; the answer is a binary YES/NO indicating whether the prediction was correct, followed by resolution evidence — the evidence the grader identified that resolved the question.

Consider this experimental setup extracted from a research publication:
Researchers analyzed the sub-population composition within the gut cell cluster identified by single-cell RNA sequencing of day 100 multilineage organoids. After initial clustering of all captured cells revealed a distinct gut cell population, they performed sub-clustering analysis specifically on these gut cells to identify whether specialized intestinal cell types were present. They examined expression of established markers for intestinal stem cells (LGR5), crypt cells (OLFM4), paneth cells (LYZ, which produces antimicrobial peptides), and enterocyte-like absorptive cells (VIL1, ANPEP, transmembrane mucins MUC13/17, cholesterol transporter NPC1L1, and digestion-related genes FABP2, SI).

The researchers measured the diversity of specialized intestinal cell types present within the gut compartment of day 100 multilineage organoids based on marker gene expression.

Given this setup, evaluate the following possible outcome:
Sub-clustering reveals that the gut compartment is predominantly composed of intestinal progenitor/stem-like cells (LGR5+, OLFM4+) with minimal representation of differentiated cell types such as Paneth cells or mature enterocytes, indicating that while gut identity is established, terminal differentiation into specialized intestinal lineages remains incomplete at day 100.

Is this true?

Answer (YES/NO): NO